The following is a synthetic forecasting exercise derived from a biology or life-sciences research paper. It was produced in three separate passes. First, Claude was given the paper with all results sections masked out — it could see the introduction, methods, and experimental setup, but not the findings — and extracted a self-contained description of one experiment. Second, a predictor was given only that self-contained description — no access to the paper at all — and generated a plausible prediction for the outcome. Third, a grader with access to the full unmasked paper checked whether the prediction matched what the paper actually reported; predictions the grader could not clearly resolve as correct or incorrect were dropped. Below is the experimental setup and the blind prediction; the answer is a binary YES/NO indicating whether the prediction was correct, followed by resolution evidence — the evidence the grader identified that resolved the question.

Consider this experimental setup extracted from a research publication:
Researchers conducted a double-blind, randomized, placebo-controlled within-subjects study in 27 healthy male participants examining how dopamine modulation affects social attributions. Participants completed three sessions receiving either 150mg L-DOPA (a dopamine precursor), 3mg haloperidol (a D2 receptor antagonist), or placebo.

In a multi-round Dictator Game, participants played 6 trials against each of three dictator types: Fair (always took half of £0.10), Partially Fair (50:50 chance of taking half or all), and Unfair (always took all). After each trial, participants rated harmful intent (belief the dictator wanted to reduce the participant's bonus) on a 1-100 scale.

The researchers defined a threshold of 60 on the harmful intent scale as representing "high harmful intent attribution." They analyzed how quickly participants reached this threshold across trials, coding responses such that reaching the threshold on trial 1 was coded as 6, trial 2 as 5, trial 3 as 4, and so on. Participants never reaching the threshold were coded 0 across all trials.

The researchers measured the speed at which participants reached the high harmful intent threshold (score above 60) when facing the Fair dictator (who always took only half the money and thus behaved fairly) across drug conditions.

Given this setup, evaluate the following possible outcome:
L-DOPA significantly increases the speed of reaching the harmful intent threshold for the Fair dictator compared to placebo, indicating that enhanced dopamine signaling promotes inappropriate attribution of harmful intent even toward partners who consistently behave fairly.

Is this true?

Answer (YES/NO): NO